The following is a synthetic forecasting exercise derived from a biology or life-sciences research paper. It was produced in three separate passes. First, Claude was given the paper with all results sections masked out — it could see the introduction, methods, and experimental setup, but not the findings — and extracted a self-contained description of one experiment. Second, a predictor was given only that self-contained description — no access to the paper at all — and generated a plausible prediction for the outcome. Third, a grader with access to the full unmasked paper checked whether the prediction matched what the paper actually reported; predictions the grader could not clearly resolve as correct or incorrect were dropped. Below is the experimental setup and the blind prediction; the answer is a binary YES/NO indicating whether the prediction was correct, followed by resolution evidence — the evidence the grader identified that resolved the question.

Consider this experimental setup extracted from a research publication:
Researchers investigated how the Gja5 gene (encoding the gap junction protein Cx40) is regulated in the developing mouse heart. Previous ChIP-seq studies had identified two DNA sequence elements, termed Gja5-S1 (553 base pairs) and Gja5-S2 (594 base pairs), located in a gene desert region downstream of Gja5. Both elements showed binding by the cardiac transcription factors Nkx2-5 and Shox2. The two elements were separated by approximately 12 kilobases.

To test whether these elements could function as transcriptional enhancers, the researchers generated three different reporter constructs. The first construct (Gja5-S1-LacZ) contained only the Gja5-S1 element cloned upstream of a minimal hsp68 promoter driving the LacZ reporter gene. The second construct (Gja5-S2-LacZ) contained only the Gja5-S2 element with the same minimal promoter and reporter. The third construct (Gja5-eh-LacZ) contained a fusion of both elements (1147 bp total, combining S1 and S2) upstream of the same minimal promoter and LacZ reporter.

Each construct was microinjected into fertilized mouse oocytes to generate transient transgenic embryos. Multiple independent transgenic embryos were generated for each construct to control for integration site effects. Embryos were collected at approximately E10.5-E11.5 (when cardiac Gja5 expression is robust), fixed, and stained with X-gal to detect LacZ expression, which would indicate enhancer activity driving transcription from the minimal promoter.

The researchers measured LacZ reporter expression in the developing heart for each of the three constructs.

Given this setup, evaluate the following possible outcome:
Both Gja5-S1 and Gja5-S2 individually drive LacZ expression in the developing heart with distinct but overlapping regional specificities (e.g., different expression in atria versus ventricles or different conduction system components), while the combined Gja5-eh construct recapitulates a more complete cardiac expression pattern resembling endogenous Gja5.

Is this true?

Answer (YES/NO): NO